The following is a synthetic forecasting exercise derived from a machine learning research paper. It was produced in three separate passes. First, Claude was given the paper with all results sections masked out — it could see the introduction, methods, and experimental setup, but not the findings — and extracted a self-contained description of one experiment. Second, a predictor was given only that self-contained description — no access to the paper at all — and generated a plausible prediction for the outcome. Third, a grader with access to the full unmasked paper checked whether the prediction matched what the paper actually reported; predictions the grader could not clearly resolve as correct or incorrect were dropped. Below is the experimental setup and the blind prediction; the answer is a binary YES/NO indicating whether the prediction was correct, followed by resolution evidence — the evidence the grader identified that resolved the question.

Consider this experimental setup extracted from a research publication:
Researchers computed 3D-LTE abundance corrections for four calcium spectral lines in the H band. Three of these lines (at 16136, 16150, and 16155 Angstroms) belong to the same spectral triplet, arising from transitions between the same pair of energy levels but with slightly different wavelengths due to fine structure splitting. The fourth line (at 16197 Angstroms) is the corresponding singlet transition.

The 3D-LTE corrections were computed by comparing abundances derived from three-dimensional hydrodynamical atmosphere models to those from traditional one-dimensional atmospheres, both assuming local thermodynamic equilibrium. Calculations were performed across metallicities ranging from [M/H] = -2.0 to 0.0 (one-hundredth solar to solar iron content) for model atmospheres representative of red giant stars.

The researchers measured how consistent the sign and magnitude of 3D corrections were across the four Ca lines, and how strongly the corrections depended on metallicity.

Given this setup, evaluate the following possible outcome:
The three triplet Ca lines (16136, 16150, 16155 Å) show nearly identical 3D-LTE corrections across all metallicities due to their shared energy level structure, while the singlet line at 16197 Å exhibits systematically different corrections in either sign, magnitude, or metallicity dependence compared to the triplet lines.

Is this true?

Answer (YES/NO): NO